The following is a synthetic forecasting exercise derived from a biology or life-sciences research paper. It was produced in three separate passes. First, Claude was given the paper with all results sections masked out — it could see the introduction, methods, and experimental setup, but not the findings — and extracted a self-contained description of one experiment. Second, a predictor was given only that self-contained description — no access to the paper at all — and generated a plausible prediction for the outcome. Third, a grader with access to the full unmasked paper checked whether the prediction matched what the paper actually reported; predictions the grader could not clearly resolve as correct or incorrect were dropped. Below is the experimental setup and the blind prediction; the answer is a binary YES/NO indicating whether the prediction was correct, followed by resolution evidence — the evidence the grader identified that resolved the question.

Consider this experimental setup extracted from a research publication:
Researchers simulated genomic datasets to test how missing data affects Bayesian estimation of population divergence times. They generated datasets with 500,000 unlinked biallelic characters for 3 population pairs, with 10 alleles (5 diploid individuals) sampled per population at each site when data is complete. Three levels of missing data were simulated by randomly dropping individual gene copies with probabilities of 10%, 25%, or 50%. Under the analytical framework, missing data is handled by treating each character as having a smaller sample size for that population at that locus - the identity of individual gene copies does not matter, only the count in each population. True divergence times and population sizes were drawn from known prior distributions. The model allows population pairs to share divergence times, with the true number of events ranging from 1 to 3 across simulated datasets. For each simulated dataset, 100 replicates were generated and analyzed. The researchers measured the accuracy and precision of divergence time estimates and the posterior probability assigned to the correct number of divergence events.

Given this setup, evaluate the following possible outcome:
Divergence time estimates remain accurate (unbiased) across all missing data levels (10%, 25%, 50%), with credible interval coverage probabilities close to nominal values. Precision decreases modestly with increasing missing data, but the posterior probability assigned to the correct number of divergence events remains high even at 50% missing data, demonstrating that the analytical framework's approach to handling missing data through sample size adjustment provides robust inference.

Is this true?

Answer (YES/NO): YES